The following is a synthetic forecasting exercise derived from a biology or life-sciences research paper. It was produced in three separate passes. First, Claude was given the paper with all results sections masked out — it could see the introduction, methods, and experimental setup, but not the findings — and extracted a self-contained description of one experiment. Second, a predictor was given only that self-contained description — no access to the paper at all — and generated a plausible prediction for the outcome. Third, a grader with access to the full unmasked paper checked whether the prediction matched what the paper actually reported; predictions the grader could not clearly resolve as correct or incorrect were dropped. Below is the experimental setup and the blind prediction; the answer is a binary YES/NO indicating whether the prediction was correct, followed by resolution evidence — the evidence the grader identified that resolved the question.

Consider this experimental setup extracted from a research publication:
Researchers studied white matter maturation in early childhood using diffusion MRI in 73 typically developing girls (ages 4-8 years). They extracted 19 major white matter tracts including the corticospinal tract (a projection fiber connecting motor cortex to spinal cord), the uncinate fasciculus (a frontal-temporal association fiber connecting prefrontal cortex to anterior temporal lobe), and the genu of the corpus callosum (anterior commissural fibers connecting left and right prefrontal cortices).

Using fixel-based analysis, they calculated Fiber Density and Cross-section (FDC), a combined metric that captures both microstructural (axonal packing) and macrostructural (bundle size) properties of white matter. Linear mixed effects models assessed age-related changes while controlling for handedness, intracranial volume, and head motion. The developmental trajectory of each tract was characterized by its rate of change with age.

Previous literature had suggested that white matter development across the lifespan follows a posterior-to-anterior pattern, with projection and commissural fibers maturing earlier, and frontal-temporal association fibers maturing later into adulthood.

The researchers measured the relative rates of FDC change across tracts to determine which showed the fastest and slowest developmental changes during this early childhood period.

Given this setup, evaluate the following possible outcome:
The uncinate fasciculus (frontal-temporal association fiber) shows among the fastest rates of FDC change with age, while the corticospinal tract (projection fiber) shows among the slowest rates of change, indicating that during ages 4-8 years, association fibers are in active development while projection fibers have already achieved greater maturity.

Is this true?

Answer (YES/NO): NO